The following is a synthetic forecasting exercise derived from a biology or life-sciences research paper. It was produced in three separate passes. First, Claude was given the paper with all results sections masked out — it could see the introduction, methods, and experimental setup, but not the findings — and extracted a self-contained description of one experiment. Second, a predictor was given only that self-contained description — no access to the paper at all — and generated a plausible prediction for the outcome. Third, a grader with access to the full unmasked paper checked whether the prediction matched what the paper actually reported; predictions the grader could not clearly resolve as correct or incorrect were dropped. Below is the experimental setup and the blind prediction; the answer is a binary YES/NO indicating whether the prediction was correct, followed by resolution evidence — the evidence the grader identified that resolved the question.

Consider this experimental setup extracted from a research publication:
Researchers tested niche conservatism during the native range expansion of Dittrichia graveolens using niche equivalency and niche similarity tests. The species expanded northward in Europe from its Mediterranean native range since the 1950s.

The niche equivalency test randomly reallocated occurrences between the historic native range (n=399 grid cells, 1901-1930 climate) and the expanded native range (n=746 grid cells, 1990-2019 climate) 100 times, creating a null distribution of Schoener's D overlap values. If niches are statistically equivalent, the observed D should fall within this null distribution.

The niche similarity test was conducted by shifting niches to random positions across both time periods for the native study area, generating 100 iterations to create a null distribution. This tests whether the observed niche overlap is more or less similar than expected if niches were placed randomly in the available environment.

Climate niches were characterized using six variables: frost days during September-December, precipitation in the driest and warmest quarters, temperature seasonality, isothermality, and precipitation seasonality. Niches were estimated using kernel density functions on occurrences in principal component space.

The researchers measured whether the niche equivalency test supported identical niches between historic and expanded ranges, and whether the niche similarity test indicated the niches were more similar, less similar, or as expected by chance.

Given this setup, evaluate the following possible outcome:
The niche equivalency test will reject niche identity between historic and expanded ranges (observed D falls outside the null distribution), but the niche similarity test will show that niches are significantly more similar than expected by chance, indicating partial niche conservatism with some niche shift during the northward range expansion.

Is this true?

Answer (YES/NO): YES